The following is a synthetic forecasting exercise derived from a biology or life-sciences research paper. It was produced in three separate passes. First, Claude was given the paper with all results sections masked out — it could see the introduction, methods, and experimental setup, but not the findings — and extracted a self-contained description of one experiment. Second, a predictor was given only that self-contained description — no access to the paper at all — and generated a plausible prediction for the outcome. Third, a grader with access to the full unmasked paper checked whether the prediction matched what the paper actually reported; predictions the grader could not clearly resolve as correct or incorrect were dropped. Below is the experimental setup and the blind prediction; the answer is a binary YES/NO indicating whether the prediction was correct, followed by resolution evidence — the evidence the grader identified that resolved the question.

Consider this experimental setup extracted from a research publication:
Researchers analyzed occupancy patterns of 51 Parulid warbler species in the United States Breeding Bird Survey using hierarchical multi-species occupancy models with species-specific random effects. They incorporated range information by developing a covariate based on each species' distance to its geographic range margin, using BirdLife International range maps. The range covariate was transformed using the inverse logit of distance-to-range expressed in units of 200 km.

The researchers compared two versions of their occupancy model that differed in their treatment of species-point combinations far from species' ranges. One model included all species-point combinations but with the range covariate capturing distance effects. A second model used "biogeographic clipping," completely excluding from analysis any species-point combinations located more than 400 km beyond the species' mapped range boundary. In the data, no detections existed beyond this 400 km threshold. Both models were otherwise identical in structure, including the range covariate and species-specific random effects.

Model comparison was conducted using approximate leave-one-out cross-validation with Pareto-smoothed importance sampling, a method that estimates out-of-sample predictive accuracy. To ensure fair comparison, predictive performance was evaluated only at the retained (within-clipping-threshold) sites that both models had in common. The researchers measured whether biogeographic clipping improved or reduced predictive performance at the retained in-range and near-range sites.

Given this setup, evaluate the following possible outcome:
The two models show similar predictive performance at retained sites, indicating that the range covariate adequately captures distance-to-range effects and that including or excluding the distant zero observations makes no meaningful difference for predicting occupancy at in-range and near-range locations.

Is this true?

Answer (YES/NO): NO